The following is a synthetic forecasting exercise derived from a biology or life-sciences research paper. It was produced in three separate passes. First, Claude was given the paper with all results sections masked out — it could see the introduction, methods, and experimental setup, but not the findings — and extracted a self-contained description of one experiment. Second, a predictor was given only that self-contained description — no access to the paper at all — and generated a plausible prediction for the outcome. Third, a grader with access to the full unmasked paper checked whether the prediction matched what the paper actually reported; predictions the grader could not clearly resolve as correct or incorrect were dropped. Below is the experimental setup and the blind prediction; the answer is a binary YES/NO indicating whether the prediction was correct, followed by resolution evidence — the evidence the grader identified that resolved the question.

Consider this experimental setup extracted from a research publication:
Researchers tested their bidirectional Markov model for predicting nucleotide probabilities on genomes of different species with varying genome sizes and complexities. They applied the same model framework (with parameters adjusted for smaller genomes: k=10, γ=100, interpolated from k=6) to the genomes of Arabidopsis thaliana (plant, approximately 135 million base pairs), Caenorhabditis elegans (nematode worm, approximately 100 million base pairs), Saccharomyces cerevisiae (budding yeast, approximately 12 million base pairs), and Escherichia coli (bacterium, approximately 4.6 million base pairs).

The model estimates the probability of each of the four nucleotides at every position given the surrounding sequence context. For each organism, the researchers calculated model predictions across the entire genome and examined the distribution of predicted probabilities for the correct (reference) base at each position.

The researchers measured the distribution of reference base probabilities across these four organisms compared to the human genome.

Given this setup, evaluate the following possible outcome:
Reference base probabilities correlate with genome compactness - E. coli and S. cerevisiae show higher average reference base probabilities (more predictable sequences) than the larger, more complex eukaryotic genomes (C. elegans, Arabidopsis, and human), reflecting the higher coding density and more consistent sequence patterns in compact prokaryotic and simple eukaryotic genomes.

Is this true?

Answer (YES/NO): NO